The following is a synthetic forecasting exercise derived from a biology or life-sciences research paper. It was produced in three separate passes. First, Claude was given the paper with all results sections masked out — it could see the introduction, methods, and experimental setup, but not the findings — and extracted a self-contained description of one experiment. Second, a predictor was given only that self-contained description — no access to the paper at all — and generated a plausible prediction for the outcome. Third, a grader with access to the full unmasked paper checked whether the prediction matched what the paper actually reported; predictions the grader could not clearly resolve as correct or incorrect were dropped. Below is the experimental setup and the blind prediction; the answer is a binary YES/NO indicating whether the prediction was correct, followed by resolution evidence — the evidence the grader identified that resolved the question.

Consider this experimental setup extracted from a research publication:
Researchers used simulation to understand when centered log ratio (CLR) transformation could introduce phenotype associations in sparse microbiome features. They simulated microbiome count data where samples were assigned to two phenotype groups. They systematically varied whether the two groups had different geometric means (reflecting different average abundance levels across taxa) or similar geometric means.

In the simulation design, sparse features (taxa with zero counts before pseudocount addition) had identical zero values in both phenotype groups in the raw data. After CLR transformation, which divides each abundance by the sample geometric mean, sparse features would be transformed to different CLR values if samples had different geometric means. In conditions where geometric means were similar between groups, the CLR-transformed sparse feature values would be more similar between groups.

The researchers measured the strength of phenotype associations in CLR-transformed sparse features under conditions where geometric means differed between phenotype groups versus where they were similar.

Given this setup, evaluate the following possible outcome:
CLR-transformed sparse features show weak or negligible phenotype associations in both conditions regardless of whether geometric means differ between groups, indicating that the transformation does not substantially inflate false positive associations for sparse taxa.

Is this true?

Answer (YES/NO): NO